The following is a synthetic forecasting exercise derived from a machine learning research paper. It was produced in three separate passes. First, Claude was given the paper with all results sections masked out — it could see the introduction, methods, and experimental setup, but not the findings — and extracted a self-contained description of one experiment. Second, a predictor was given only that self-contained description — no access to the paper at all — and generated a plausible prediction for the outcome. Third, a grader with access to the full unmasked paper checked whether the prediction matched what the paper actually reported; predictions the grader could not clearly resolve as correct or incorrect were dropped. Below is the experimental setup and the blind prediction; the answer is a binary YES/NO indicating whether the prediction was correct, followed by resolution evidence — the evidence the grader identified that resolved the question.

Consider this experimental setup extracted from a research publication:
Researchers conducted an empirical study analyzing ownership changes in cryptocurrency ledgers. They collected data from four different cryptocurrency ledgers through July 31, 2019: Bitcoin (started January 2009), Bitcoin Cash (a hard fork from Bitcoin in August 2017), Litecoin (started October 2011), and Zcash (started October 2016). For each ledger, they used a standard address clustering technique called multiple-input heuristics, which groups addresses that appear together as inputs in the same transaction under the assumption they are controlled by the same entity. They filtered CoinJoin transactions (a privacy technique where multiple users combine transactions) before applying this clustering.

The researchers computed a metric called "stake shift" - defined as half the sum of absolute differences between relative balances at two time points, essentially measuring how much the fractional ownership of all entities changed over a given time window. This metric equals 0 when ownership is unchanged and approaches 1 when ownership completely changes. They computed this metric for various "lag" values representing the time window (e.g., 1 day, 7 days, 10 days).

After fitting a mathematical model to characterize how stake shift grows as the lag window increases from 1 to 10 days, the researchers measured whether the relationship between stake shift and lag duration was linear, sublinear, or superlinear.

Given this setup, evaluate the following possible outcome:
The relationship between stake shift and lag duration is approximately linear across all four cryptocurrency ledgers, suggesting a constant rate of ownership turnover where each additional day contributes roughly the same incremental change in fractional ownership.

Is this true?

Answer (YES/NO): NO